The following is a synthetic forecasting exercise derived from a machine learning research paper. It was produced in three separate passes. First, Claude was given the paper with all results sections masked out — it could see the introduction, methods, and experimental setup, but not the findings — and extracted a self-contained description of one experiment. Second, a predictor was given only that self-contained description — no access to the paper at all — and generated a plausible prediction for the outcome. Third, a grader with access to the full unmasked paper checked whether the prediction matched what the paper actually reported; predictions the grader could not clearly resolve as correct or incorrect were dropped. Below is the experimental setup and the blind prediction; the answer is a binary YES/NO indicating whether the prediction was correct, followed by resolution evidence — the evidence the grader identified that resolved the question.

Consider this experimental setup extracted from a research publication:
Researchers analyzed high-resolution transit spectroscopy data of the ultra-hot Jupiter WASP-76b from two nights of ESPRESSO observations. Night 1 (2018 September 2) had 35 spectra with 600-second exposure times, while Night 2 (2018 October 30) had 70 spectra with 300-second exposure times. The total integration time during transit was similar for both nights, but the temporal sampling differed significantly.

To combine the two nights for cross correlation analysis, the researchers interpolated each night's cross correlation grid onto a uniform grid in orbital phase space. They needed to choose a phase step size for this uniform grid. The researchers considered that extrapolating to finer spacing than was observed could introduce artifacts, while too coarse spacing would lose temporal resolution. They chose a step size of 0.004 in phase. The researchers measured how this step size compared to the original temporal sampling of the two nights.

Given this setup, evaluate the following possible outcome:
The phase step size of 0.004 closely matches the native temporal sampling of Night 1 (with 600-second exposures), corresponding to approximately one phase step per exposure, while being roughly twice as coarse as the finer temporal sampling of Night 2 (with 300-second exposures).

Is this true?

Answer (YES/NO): YES